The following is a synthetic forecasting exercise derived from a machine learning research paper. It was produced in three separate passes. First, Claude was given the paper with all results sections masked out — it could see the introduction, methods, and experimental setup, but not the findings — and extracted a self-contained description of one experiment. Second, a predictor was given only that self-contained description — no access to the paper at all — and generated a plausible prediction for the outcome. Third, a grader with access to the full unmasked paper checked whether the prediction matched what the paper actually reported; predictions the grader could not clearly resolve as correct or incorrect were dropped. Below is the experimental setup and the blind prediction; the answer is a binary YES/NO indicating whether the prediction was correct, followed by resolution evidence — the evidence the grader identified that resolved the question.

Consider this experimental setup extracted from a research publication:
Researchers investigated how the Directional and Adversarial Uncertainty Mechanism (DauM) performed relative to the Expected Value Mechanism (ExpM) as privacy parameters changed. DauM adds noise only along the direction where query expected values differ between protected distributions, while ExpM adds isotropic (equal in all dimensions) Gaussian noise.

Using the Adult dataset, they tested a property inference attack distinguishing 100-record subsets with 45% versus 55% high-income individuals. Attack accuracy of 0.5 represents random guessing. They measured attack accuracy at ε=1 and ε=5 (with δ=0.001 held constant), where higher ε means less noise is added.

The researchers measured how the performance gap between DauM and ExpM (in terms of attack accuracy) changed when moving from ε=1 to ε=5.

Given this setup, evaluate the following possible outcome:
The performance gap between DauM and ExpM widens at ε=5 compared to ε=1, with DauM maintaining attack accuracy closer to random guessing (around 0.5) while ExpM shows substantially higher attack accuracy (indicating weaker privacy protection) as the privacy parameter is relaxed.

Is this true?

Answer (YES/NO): NO